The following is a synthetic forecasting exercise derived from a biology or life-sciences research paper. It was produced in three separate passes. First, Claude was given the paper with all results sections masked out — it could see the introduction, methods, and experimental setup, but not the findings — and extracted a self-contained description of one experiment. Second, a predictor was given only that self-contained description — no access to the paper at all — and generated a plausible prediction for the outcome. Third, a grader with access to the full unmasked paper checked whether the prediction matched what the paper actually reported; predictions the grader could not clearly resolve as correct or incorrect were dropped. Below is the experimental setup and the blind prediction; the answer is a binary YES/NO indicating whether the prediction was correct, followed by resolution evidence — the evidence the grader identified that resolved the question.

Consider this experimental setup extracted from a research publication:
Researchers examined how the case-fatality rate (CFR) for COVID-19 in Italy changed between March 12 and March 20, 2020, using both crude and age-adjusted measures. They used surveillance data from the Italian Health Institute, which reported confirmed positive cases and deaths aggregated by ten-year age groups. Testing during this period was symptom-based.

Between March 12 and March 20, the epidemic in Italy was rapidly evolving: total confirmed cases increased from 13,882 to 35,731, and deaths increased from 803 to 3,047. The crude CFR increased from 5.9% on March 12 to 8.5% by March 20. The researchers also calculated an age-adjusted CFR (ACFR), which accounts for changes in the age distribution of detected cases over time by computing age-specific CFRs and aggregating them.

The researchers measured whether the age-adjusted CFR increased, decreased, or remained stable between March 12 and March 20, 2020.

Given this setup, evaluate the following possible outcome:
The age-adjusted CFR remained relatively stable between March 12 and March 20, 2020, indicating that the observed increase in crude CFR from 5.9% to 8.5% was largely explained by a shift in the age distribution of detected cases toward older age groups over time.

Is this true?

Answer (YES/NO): NO